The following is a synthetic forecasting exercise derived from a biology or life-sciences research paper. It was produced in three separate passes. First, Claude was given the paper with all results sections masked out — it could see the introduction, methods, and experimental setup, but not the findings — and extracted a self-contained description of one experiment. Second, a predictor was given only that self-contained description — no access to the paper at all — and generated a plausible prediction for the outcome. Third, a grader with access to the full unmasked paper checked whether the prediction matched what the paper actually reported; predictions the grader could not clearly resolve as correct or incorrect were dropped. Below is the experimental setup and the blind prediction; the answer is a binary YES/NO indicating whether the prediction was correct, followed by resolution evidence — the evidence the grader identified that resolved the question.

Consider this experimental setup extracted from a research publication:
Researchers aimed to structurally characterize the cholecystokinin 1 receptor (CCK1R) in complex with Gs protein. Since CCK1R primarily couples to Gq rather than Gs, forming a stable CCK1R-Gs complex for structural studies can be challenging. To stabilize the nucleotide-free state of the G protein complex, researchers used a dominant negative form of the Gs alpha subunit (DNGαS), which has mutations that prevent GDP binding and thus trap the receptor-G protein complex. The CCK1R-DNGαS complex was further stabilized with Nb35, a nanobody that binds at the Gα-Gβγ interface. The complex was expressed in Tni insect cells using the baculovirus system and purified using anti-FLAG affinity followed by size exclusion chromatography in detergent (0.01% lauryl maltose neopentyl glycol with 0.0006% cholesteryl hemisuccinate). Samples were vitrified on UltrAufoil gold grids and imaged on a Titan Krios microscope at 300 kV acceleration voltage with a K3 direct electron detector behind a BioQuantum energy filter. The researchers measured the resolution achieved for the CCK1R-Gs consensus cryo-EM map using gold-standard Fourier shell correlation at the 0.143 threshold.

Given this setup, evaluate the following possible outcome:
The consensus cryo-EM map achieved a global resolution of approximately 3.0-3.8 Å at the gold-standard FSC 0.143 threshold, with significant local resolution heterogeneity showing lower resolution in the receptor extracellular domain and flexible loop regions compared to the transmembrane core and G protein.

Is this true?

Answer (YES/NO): NO